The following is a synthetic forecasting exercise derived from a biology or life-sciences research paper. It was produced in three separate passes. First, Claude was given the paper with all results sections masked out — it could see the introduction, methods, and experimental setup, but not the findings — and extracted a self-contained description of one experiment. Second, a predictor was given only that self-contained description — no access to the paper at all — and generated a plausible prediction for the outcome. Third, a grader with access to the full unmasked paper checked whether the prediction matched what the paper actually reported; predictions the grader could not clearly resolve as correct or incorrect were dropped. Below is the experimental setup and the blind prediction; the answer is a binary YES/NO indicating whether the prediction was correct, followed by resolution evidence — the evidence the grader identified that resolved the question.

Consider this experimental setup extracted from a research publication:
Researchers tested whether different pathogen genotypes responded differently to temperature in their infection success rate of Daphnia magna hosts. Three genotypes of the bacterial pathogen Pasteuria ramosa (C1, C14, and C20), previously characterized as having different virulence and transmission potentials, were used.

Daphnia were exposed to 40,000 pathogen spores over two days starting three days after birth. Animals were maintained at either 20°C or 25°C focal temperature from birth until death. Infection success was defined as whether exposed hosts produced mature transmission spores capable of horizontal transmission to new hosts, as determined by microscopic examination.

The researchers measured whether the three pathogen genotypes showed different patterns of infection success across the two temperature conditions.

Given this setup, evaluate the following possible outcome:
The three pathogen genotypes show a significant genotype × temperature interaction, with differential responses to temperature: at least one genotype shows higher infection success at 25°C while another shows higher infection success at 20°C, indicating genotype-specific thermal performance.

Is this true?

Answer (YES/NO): NO